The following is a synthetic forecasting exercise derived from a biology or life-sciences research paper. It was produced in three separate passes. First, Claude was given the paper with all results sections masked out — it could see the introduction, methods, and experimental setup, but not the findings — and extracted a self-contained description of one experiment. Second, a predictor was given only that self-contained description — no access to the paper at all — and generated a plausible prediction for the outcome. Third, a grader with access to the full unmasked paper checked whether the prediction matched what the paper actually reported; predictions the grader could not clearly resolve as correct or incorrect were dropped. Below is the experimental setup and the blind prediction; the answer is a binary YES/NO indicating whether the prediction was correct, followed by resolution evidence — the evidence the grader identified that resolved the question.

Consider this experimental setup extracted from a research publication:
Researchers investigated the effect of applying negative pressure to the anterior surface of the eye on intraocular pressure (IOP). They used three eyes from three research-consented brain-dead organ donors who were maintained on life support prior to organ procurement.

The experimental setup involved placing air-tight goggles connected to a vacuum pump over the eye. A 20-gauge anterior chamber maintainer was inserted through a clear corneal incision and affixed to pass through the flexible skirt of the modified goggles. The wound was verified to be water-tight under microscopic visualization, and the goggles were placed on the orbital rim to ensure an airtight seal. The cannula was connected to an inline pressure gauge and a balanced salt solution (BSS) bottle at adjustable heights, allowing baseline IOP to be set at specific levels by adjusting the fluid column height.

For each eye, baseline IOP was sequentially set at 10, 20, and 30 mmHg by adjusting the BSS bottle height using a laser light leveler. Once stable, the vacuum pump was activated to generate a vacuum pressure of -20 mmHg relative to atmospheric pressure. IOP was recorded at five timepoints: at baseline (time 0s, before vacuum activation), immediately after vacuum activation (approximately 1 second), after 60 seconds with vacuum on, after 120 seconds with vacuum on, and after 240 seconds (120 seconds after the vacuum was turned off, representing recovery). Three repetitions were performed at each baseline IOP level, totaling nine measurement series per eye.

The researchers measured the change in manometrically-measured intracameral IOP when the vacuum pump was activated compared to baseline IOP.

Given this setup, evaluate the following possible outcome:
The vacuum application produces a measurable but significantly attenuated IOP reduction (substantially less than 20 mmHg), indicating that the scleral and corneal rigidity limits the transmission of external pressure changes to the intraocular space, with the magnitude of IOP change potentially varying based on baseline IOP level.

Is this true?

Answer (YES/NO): NO